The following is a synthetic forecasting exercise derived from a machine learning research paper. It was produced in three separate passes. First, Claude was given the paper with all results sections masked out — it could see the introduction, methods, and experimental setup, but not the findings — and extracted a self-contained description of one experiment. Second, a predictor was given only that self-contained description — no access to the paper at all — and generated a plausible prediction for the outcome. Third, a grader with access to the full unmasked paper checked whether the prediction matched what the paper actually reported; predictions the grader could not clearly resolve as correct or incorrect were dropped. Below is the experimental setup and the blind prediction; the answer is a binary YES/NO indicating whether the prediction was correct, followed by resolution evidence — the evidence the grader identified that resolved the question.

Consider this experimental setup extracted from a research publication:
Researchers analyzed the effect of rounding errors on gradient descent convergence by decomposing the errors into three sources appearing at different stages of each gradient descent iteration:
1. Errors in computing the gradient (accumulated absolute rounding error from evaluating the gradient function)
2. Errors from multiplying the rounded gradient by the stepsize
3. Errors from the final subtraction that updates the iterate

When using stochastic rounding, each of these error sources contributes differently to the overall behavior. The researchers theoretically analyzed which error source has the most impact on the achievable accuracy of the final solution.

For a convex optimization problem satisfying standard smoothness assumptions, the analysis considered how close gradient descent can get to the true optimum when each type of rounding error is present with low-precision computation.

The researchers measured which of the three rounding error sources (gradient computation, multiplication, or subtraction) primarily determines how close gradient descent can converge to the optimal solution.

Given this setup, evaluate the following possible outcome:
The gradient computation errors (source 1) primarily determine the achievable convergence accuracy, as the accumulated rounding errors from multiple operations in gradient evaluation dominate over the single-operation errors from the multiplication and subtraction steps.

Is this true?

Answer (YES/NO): YES